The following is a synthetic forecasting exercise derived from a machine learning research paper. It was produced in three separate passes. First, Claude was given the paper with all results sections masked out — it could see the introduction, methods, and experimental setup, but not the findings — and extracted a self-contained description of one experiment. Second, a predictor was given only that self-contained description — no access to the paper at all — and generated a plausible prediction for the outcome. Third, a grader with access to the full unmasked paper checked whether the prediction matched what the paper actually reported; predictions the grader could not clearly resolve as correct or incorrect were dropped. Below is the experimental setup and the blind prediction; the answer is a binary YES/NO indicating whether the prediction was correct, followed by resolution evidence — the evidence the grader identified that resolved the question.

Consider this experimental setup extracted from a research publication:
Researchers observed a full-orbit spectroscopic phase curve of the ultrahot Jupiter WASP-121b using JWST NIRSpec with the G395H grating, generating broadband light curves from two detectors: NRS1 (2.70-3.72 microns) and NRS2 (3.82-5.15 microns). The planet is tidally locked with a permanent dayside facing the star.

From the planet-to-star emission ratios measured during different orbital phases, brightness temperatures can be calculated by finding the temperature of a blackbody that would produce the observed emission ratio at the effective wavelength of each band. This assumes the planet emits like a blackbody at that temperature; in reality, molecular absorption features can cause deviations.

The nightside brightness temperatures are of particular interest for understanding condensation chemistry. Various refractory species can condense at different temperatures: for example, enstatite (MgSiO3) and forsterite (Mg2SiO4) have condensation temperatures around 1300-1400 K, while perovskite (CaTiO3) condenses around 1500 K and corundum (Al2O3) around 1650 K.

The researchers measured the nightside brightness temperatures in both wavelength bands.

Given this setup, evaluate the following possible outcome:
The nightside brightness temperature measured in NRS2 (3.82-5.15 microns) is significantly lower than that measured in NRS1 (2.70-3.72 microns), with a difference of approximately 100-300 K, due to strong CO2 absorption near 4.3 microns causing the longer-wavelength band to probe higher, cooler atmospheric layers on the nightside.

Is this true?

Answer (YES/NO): NO